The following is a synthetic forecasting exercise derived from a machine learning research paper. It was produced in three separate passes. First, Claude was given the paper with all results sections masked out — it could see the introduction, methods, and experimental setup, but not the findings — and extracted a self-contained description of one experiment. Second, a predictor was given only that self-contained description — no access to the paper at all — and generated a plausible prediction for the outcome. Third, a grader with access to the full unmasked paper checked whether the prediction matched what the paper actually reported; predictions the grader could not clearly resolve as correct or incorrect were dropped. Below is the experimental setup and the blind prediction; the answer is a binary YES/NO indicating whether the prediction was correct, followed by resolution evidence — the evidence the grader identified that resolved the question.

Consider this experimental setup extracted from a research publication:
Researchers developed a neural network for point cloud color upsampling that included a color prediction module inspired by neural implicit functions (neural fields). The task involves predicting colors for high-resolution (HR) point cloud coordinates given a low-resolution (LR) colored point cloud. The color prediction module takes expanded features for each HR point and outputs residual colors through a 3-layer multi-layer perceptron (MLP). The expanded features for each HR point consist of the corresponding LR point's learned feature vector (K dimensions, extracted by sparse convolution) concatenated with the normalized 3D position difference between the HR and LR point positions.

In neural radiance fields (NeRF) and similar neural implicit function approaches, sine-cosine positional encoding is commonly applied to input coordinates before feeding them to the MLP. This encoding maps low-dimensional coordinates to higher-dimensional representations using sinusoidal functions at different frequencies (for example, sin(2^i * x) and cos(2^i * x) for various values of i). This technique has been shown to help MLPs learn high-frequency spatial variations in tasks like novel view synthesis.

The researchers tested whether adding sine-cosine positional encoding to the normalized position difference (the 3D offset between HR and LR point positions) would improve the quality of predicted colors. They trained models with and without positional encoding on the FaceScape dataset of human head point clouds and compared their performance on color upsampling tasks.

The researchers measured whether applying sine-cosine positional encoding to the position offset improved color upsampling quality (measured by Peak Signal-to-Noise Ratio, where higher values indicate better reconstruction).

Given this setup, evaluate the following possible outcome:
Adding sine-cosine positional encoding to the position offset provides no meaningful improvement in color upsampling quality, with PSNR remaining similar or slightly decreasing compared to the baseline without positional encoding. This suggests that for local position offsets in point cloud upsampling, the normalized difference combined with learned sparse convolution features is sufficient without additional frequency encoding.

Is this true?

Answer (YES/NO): YES